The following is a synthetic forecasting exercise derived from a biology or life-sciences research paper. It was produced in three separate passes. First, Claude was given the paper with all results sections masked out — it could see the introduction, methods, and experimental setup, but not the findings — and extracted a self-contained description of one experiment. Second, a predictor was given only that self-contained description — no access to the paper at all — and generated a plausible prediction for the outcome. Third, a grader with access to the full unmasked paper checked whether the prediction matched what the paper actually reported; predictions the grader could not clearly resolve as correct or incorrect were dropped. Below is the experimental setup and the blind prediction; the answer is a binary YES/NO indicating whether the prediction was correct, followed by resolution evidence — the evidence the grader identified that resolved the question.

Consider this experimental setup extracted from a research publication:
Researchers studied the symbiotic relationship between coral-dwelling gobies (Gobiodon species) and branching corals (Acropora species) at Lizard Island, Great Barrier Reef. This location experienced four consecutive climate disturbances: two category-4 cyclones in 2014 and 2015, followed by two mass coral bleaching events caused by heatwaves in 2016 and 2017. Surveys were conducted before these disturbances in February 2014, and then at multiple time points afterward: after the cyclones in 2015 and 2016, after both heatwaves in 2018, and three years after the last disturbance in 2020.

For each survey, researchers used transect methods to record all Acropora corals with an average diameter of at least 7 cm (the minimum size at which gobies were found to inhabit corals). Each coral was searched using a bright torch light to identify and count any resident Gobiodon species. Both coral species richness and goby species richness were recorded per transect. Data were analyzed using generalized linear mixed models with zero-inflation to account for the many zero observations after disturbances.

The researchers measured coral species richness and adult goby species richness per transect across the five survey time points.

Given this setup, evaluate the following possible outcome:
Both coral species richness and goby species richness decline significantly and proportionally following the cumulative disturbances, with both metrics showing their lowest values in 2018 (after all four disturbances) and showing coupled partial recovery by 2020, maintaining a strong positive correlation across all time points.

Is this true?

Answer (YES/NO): NO